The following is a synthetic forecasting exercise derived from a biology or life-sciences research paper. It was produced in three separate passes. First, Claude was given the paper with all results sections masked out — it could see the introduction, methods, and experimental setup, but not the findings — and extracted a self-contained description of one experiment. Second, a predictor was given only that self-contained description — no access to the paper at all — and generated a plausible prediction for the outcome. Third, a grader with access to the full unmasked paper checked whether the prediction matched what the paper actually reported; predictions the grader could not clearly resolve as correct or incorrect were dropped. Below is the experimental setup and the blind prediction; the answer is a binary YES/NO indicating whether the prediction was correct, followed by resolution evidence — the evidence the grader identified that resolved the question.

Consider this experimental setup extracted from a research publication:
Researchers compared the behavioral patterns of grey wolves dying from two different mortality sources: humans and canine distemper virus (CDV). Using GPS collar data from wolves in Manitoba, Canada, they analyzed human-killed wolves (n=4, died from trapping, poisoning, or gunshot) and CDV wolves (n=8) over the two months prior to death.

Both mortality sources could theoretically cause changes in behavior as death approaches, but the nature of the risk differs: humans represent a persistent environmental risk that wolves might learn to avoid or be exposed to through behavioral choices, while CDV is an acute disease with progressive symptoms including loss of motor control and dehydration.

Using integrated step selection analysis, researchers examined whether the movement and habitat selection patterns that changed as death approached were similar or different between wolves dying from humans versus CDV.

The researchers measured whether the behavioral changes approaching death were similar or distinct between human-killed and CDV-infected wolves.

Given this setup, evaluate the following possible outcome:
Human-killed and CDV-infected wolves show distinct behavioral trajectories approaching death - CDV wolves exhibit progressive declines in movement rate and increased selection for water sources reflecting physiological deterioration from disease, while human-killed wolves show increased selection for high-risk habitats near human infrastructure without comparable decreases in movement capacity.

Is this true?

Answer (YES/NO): YES